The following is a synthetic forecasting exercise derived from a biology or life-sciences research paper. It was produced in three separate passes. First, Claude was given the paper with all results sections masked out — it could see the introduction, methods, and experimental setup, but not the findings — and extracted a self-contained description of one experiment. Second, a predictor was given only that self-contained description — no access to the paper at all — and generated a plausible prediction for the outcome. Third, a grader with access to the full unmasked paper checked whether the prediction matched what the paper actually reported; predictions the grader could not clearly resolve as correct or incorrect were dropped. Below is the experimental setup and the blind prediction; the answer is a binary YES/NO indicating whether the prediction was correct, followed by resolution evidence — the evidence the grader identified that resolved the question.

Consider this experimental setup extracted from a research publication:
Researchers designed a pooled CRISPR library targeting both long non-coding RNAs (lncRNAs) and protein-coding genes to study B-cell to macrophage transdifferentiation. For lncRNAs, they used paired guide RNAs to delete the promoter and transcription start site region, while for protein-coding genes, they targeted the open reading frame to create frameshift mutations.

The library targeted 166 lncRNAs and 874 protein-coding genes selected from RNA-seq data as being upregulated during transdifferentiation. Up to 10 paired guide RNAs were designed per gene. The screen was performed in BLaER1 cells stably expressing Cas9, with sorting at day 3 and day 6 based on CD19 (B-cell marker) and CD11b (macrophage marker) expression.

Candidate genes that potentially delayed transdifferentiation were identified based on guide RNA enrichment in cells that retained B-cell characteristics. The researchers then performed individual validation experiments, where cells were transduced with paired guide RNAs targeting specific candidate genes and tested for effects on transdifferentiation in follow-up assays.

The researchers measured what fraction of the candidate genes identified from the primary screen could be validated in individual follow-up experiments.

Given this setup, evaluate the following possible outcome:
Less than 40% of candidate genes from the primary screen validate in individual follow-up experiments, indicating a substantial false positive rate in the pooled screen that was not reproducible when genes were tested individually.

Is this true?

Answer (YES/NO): NO